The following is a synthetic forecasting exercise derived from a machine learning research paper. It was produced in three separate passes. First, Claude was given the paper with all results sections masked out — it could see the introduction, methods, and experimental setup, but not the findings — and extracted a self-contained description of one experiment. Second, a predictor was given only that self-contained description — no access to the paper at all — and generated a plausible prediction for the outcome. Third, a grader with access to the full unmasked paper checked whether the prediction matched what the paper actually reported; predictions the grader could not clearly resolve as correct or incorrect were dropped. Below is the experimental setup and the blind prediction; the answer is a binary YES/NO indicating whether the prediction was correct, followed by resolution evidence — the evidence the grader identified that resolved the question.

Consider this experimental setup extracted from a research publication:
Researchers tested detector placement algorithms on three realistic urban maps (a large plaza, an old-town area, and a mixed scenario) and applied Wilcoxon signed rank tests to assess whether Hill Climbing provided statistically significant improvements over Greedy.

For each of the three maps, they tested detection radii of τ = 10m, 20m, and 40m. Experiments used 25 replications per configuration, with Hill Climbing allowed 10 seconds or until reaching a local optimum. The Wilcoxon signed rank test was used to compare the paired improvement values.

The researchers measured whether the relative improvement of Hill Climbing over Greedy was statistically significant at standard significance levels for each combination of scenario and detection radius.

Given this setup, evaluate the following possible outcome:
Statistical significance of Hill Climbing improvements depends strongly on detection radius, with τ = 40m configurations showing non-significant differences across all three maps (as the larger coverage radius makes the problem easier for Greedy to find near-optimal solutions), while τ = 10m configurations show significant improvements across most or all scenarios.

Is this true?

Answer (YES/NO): NO